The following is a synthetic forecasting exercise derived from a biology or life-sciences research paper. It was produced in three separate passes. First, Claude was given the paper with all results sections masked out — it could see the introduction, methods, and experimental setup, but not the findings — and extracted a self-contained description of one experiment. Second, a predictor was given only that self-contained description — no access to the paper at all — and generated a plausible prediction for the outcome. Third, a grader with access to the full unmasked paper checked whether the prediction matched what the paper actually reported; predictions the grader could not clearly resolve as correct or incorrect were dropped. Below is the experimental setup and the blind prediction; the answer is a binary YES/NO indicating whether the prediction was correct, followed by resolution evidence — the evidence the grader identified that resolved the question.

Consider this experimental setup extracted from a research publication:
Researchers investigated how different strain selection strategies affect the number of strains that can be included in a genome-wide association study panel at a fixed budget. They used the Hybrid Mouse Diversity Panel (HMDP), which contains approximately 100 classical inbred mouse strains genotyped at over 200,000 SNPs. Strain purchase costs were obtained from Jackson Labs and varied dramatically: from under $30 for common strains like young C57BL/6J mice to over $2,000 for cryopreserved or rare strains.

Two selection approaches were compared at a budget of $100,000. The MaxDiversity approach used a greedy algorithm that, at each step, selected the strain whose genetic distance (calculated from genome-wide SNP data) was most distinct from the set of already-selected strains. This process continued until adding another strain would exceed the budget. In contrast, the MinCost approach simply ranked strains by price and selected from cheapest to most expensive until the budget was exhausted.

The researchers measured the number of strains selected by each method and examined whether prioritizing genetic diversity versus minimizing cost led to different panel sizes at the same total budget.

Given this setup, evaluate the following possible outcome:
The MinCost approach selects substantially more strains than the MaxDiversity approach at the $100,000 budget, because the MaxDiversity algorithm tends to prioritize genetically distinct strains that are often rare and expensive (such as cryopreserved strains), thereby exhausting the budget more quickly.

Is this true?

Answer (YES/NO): YES